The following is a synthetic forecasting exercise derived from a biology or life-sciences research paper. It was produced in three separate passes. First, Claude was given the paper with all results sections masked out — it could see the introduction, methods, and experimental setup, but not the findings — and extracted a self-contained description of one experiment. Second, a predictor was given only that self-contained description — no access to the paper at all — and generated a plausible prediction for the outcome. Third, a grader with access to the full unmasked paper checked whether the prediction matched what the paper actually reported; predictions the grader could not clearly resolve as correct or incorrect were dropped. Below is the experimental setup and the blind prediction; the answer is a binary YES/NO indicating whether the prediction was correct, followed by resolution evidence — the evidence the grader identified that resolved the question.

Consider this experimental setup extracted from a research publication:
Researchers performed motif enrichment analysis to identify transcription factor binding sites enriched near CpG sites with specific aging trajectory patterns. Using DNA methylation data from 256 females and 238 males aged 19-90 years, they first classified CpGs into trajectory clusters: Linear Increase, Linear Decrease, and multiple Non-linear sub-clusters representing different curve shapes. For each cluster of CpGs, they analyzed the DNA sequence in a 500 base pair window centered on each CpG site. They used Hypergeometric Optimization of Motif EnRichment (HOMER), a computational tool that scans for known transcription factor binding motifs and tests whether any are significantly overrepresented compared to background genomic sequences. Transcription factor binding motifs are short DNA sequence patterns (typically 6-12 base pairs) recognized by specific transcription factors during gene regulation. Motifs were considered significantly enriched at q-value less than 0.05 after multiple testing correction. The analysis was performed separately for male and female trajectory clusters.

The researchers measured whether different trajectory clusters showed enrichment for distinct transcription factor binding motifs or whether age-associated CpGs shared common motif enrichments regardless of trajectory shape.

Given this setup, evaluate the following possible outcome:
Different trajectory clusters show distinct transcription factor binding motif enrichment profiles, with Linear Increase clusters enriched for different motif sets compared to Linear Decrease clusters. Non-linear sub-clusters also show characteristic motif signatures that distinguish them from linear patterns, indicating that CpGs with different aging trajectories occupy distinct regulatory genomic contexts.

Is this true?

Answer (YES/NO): NO